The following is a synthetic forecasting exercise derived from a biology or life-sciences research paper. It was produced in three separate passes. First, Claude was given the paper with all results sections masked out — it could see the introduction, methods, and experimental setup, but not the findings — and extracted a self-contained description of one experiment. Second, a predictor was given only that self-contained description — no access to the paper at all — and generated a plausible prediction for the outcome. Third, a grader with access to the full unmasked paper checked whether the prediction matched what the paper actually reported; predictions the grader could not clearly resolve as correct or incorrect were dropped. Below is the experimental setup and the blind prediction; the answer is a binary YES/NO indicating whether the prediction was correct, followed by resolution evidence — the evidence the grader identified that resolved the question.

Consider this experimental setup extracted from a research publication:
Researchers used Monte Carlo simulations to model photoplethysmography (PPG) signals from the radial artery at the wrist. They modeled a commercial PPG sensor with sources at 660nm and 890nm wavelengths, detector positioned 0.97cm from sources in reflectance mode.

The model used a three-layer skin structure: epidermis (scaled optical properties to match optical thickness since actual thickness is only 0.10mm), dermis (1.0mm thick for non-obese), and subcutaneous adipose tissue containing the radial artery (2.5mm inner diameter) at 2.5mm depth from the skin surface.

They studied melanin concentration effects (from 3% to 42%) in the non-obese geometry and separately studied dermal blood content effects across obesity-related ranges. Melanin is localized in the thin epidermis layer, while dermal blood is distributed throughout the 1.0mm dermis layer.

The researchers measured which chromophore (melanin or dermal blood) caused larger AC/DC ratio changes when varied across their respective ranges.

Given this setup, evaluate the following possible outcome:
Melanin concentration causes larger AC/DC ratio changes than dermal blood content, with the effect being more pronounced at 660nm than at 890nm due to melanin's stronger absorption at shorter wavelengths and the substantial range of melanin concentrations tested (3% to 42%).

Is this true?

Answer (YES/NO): NO